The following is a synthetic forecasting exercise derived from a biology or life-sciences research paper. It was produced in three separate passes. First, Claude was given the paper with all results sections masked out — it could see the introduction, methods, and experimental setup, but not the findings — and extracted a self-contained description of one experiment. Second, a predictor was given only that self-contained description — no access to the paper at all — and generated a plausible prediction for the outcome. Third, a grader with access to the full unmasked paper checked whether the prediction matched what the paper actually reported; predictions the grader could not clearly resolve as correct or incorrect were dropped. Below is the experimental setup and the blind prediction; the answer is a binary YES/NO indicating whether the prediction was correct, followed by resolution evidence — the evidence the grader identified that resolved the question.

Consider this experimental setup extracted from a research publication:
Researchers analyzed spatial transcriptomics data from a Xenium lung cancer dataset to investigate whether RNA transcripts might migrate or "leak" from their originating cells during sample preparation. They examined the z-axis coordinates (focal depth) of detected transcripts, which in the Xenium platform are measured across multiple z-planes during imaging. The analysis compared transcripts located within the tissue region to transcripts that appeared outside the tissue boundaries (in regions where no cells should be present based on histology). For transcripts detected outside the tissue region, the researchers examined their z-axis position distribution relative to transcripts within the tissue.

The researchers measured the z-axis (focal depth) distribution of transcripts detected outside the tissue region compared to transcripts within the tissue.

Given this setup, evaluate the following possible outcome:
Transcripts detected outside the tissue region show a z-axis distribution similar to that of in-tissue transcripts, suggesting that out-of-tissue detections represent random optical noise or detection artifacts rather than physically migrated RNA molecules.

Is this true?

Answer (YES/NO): NO